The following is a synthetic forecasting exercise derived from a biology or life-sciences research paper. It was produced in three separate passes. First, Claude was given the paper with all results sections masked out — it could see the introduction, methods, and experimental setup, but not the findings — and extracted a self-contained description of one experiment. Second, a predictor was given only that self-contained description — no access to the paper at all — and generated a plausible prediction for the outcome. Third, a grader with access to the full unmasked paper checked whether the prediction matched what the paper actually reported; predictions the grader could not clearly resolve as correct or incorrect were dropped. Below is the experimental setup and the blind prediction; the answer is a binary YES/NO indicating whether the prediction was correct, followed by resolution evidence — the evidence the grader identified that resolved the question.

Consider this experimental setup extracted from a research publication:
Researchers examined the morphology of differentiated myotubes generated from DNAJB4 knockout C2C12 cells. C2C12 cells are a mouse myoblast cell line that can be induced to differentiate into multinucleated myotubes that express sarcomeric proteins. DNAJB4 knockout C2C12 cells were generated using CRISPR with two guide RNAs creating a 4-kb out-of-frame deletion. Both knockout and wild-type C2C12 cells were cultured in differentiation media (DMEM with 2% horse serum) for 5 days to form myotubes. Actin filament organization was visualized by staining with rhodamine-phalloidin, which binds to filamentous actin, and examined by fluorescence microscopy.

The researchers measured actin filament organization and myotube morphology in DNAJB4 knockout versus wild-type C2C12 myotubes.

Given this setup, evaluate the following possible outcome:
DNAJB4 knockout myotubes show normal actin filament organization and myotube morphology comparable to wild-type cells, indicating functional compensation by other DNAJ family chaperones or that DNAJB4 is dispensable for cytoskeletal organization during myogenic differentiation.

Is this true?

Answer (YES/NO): NO